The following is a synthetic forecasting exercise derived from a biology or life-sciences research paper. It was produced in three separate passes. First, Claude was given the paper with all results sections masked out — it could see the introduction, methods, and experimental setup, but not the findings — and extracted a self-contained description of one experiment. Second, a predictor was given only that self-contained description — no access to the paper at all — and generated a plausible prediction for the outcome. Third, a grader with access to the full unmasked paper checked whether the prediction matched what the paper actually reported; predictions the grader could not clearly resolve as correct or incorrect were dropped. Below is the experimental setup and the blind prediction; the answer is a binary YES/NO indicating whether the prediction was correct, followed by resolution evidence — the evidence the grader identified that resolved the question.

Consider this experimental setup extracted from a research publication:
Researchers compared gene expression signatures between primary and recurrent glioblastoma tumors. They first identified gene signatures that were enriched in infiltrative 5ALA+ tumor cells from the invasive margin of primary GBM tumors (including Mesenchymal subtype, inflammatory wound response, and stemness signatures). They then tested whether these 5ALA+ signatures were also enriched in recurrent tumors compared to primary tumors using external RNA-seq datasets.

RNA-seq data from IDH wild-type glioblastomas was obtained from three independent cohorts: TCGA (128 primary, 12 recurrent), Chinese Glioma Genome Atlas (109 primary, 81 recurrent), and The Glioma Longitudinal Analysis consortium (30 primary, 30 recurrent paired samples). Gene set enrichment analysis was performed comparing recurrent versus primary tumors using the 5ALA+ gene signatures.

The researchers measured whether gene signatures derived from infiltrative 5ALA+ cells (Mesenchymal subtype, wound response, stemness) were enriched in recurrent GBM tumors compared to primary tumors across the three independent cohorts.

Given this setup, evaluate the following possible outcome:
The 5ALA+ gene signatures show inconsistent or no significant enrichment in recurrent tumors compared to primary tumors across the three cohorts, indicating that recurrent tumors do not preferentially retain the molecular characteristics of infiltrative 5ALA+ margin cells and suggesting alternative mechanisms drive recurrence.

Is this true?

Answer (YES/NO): NO